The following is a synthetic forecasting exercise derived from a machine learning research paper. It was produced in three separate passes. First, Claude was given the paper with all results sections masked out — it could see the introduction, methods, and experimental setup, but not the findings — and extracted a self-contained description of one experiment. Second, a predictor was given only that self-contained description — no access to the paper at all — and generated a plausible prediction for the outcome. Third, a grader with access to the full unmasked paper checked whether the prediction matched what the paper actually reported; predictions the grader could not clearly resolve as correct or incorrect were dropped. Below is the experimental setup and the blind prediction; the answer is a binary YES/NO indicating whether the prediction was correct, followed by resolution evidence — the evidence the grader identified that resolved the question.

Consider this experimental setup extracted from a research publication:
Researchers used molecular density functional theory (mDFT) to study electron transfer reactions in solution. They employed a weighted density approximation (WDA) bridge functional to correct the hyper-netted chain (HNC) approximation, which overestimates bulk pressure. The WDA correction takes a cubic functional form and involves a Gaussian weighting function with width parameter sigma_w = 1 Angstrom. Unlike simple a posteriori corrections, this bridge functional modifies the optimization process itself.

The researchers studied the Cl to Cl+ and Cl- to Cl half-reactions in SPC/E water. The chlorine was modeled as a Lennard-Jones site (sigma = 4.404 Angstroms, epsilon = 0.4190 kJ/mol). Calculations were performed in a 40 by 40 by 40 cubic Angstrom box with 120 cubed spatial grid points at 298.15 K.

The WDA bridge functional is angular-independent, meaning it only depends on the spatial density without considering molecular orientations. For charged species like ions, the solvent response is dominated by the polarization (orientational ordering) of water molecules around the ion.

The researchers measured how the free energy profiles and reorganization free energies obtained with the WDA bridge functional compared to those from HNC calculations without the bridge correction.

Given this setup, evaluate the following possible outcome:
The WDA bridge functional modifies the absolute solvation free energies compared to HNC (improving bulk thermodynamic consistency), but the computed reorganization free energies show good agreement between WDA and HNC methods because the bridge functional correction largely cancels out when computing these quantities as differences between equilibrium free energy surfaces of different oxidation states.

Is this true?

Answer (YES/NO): NO